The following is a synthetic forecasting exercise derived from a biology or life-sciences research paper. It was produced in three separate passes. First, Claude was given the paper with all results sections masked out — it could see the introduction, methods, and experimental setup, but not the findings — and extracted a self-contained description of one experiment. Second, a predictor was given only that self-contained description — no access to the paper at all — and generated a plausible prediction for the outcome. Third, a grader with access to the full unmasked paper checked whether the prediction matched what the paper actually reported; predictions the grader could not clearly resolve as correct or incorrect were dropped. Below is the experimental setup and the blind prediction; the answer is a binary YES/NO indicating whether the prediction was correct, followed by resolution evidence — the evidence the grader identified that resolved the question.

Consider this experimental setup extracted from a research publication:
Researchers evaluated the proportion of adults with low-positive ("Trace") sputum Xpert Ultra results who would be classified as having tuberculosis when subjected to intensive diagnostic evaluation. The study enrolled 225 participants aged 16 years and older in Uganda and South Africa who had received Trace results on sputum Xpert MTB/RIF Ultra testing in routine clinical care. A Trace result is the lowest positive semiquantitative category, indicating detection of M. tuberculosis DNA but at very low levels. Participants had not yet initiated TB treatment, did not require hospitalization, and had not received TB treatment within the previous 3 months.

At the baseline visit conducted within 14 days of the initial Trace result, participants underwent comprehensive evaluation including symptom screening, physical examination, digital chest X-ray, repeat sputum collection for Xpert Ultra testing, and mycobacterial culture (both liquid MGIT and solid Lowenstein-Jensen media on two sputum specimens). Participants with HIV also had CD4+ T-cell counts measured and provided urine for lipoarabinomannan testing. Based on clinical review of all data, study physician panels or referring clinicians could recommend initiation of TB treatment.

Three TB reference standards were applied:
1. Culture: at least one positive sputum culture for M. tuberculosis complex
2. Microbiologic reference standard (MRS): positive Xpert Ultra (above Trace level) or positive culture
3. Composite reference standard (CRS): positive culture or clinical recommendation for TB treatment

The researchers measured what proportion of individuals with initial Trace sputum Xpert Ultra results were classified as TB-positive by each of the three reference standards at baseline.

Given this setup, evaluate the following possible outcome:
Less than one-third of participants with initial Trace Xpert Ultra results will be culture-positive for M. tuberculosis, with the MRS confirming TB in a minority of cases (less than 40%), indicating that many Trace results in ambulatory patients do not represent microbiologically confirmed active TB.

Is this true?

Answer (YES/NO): YES